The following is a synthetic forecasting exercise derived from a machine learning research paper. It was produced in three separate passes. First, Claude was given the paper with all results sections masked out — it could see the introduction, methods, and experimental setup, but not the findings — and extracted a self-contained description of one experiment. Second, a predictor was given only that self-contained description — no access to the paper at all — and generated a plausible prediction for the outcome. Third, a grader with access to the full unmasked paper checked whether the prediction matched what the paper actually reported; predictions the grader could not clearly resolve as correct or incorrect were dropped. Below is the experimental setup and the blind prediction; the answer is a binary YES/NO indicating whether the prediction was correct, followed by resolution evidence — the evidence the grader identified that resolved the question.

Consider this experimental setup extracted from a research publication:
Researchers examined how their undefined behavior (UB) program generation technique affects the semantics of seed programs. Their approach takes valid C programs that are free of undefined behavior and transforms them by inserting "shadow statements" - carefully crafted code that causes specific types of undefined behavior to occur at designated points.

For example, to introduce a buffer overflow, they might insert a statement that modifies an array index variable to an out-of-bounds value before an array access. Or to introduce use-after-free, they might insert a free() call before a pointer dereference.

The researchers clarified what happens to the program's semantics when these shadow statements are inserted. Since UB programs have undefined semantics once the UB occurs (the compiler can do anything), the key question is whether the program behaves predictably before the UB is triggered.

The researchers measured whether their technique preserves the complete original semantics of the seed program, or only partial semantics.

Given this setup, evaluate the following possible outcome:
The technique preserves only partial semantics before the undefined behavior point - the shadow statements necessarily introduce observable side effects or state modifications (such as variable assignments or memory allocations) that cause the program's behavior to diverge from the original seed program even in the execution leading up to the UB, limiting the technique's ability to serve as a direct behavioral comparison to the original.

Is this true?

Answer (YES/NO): YES